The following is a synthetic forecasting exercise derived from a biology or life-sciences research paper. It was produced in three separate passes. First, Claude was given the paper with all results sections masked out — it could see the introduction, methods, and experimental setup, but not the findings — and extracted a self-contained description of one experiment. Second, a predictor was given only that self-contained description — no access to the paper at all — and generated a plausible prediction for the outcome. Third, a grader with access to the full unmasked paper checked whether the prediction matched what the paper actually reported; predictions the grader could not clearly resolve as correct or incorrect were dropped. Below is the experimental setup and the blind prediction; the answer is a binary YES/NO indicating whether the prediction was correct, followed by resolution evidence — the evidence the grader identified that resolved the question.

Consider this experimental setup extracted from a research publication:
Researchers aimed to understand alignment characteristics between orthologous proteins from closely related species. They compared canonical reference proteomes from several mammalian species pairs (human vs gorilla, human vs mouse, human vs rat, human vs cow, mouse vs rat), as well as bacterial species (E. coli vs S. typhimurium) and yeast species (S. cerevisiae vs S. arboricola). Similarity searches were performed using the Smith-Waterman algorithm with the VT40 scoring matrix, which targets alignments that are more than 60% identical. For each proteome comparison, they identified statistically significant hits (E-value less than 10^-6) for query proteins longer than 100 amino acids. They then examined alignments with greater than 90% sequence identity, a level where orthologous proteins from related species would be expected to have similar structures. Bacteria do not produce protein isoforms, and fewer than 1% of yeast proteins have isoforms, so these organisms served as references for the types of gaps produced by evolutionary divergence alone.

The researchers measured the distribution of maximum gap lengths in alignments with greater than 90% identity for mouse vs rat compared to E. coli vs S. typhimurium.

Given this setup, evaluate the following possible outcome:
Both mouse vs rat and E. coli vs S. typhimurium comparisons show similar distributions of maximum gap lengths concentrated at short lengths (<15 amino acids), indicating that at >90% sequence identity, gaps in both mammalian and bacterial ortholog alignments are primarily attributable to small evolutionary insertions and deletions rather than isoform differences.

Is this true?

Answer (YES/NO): NO